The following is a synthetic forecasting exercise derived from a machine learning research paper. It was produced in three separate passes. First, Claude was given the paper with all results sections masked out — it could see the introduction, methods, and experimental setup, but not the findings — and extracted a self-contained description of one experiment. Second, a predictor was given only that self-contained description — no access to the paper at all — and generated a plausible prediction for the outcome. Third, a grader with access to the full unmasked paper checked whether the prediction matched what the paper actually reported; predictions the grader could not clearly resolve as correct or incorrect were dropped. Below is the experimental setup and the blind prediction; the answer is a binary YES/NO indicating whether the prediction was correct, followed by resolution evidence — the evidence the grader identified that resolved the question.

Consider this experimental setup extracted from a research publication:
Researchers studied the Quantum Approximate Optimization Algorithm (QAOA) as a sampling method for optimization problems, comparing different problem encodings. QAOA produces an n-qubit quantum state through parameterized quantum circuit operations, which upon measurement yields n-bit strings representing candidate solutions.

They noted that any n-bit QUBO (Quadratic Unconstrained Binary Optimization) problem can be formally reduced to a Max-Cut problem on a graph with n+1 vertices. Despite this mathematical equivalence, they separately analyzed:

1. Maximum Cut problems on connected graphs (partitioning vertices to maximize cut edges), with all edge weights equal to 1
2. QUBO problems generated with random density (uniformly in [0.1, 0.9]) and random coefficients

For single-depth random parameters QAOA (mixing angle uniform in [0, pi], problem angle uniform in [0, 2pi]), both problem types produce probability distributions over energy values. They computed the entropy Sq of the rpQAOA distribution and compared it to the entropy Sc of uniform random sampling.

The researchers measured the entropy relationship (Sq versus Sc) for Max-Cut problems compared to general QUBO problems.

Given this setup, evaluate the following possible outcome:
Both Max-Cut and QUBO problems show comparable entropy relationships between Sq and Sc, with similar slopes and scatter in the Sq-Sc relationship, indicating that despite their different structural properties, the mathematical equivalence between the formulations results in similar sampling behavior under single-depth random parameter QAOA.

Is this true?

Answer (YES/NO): NO